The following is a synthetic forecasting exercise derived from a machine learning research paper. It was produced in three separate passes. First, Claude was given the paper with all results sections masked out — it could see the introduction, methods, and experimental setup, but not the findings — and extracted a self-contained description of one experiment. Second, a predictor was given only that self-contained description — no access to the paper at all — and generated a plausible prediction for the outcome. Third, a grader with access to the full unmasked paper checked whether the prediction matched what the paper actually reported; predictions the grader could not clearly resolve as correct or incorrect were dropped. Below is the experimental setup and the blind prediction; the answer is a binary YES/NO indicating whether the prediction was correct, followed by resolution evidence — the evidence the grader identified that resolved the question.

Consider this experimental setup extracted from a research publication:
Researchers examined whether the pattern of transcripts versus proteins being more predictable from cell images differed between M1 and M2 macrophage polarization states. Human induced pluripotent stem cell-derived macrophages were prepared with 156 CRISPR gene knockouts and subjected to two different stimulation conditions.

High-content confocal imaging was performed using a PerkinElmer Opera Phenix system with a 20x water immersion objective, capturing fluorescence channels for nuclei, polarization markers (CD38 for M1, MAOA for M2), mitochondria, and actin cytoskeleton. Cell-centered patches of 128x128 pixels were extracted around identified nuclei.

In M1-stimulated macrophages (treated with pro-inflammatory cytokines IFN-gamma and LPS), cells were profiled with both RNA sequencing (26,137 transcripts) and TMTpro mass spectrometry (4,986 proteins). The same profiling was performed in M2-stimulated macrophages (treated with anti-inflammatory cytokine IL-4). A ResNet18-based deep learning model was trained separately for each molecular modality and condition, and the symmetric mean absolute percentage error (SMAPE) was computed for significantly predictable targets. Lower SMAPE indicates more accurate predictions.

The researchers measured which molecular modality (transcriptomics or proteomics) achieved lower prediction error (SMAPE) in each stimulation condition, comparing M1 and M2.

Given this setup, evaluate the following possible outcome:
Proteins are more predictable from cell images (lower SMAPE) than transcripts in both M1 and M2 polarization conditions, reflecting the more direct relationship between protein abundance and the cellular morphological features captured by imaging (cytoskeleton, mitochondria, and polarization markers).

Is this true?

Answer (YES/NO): NO